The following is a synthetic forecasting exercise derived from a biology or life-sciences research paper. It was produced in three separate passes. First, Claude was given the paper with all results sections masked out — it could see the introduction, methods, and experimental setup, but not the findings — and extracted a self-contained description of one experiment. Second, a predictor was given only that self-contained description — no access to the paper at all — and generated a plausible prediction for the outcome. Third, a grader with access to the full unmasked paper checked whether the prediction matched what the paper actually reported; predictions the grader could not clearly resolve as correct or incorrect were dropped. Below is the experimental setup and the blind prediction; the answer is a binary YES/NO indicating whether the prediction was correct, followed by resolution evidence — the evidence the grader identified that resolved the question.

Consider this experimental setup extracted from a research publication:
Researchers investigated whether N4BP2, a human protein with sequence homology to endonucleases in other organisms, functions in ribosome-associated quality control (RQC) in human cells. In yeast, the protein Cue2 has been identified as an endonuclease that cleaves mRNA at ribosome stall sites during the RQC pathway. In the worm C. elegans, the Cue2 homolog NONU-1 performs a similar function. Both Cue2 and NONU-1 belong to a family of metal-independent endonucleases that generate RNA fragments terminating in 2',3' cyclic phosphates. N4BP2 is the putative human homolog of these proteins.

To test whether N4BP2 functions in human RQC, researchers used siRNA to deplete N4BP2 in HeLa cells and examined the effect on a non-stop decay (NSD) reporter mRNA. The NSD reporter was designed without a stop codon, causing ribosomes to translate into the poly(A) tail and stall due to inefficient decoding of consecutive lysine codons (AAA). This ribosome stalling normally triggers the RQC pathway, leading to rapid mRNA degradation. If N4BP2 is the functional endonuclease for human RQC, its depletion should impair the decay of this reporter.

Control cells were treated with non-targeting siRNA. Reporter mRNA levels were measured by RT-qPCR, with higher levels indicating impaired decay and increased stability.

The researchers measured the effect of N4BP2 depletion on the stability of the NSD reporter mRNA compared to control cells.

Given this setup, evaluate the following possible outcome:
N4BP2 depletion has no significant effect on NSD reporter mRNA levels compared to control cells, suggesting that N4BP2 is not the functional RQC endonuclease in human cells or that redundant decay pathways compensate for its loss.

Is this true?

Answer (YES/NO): NO